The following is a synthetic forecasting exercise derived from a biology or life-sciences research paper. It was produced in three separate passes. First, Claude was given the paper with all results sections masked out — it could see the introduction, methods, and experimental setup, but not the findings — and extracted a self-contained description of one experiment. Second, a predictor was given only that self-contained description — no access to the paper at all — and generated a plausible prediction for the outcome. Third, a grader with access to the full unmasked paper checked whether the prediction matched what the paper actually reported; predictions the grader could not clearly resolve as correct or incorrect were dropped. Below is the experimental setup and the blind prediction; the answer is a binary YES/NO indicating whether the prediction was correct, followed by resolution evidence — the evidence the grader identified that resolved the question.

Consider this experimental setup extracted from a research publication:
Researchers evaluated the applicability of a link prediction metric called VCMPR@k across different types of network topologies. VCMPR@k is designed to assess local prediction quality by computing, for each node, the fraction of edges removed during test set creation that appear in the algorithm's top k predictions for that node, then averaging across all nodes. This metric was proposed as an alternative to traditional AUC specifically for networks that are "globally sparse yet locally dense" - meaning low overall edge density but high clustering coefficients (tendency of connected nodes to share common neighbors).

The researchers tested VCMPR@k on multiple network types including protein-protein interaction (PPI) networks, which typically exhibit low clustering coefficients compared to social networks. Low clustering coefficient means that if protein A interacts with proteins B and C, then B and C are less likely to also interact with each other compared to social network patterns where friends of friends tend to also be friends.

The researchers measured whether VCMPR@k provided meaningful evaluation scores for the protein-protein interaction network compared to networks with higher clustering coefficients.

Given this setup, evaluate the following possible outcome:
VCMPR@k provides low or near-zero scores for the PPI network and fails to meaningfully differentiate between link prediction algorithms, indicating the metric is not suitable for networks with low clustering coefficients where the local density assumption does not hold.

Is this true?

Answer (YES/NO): YES